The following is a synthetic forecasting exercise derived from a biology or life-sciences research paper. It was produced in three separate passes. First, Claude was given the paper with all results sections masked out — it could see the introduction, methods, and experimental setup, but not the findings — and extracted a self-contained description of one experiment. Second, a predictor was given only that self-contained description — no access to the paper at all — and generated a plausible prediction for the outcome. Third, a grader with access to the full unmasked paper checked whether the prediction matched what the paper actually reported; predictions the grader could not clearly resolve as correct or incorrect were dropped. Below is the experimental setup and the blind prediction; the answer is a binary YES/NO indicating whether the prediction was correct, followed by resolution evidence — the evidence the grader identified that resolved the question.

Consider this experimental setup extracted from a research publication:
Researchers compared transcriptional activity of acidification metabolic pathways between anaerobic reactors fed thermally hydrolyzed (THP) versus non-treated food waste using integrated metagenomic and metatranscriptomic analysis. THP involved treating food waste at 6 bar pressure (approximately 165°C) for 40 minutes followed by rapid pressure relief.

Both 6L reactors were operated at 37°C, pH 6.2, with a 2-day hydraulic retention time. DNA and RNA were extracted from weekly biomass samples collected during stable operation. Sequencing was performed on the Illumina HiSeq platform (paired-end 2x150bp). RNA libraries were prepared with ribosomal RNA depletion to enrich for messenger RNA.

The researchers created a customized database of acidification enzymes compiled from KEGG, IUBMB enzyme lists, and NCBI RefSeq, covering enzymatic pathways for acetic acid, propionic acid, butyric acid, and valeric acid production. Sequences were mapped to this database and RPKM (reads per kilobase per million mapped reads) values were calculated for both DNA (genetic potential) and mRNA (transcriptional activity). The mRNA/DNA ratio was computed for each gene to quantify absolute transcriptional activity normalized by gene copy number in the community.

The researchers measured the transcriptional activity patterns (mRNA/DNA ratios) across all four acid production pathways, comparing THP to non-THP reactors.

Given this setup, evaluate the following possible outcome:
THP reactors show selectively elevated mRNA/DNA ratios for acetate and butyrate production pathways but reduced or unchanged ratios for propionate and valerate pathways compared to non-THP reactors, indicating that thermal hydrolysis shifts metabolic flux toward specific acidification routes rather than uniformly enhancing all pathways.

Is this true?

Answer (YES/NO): NO